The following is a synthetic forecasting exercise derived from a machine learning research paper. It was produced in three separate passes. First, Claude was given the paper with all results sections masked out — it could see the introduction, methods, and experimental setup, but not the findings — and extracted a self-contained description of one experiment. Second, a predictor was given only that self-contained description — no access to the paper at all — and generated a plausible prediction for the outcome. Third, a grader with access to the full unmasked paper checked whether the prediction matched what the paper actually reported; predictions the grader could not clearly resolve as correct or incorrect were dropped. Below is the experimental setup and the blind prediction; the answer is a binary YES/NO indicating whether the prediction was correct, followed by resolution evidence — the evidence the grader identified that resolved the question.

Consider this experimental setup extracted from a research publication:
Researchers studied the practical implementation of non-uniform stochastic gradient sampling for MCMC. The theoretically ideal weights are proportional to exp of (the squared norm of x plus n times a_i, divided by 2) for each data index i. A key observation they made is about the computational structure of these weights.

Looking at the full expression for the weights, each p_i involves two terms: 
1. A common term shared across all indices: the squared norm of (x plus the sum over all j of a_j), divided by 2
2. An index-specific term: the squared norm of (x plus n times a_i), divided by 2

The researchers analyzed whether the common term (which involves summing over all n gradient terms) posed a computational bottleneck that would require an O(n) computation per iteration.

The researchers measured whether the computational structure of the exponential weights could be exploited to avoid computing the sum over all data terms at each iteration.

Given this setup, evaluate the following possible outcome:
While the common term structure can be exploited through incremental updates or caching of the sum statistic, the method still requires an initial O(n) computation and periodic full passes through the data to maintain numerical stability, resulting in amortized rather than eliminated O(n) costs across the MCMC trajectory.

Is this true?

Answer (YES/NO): NO